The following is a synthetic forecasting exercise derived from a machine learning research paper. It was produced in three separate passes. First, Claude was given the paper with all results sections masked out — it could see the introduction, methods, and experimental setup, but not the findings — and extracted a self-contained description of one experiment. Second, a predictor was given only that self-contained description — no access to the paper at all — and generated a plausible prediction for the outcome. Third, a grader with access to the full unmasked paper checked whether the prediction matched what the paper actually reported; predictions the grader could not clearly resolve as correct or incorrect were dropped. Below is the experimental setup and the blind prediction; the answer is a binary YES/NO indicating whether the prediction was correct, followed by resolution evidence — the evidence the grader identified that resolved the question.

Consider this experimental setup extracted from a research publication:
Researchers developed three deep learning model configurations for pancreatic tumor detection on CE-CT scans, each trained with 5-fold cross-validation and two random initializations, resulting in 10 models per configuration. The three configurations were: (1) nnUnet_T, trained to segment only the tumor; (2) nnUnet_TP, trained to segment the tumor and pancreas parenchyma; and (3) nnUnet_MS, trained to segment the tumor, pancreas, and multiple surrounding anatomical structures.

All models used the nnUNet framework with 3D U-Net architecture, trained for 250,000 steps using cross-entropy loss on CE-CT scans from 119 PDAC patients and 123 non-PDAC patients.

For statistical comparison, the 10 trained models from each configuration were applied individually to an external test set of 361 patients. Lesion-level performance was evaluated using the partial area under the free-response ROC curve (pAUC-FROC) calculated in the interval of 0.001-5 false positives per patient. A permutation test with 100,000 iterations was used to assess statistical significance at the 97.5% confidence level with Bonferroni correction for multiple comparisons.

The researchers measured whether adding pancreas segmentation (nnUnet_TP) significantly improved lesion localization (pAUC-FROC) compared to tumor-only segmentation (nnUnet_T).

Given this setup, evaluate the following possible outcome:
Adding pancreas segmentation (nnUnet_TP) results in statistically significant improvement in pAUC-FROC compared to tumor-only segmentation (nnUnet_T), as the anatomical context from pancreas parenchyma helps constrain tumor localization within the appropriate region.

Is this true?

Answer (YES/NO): NO